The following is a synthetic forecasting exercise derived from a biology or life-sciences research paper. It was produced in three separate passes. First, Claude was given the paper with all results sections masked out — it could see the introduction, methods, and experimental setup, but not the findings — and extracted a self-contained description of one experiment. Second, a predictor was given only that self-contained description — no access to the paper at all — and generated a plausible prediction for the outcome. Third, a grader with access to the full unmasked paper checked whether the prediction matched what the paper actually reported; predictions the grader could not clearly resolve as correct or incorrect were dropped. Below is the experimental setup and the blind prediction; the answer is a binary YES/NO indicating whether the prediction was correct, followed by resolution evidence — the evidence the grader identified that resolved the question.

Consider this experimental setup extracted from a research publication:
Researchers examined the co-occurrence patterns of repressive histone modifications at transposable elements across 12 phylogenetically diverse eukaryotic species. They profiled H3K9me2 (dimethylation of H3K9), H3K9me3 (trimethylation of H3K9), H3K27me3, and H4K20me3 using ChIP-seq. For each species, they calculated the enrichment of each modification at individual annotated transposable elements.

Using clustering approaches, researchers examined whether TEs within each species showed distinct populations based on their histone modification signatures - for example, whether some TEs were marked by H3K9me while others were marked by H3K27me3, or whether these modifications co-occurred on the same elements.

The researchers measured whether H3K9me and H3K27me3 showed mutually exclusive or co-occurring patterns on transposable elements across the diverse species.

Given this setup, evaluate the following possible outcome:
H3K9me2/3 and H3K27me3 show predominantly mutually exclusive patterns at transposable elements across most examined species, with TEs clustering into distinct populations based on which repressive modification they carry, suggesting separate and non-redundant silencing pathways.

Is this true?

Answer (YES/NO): NO